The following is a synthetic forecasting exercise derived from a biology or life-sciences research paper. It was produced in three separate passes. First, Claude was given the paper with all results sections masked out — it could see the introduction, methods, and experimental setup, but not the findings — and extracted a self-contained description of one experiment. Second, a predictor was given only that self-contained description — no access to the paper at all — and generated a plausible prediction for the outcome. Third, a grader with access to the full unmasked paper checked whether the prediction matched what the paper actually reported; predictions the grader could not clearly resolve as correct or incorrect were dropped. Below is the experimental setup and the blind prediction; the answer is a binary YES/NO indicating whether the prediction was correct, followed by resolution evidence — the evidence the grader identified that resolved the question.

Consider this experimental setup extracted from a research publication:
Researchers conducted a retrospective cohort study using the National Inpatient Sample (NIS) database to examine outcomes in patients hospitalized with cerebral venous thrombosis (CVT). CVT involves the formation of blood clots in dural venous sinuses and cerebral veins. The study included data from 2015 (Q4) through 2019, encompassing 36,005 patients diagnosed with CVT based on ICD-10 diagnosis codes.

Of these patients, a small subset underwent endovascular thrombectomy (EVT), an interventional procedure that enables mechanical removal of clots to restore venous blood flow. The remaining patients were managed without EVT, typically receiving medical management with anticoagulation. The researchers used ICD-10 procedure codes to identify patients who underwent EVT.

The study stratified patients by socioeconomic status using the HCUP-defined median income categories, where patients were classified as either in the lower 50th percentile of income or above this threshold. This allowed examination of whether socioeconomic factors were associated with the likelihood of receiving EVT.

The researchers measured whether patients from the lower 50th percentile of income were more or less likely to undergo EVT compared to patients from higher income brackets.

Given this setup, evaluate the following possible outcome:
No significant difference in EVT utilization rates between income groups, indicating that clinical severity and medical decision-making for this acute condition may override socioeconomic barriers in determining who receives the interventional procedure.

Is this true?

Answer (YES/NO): NO